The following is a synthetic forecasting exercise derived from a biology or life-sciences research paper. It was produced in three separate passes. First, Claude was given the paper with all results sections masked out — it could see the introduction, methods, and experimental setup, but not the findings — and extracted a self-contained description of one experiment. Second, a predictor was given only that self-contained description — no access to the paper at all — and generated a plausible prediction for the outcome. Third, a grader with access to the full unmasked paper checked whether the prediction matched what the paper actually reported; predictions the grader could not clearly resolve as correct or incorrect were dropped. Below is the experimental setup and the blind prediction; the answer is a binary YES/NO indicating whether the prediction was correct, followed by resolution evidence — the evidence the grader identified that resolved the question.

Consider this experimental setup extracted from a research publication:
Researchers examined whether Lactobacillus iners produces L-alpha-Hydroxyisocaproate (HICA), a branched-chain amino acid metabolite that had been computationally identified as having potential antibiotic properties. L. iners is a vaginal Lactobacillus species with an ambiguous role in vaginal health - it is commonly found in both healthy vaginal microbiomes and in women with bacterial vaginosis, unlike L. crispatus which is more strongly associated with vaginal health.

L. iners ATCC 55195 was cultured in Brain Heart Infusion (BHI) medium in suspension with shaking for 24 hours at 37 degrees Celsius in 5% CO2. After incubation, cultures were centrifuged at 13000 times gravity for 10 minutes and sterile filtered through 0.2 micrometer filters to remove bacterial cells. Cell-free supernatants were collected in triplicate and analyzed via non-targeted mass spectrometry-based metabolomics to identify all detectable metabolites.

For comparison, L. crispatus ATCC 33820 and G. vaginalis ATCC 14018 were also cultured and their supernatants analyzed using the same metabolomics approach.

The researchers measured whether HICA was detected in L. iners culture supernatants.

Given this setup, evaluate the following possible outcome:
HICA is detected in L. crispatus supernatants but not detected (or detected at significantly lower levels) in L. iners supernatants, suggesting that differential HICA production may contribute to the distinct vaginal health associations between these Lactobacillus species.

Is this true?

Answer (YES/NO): NO